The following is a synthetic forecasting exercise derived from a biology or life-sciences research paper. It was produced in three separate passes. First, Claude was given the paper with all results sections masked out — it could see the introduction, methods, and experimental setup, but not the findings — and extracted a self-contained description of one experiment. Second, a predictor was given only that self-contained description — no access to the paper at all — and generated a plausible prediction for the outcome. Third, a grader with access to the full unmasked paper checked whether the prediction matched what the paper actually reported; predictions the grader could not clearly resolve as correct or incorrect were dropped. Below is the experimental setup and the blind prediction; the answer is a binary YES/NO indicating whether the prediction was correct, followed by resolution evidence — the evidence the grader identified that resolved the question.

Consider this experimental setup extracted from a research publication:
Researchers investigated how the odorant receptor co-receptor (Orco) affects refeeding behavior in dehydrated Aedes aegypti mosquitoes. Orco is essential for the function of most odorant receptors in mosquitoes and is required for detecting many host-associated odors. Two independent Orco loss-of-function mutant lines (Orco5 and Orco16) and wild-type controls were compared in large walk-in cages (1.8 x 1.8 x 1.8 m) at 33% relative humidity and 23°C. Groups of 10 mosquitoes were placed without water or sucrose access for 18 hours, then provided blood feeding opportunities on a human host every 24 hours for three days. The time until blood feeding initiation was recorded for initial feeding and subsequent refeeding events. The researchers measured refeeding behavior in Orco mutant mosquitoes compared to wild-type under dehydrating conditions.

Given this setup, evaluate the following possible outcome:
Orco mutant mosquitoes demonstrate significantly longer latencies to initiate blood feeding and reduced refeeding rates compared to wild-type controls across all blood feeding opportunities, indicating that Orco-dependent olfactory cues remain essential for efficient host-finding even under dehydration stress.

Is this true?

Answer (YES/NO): NO